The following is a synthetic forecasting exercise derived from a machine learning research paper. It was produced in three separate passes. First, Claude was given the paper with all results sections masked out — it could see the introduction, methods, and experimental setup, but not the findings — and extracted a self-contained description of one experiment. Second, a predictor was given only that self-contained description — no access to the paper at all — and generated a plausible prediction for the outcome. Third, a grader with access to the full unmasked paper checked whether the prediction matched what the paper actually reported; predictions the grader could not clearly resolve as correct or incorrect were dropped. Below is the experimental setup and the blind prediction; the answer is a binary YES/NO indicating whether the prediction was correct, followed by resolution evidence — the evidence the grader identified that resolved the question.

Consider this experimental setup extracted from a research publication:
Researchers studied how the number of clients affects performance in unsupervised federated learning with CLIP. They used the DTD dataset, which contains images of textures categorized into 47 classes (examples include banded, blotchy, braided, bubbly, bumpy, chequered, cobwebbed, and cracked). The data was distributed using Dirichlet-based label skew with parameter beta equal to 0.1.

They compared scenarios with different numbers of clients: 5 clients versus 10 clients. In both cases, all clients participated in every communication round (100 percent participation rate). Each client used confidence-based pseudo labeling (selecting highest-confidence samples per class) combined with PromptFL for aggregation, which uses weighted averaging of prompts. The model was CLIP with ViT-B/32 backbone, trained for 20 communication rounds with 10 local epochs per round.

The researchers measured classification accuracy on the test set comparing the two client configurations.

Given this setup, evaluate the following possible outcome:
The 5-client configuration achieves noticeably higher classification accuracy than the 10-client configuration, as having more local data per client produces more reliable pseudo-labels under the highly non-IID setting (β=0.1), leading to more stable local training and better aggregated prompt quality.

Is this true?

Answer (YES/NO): YES